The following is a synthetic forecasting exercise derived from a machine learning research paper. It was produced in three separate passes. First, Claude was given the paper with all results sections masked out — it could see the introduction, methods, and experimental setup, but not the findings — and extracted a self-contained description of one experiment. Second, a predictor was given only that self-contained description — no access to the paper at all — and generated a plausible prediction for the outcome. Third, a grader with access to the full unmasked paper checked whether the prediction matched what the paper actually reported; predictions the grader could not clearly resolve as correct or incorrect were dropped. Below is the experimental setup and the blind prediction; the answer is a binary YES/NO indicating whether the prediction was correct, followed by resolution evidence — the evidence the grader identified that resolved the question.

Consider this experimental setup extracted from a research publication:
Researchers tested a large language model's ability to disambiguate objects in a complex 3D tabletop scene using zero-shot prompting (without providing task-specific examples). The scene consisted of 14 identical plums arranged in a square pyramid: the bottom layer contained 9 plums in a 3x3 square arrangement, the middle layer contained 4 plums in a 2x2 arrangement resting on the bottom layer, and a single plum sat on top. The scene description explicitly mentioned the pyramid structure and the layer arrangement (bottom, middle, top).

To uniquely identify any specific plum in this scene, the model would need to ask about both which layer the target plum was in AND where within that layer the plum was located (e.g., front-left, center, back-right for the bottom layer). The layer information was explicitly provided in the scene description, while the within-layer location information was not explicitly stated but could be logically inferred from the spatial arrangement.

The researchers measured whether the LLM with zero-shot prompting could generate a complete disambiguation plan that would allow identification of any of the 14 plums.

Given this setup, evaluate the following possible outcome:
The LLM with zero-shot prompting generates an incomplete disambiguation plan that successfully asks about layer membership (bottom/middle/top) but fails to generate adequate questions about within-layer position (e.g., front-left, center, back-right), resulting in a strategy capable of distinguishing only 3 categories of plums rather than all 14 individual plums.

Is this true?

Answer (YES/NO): YES